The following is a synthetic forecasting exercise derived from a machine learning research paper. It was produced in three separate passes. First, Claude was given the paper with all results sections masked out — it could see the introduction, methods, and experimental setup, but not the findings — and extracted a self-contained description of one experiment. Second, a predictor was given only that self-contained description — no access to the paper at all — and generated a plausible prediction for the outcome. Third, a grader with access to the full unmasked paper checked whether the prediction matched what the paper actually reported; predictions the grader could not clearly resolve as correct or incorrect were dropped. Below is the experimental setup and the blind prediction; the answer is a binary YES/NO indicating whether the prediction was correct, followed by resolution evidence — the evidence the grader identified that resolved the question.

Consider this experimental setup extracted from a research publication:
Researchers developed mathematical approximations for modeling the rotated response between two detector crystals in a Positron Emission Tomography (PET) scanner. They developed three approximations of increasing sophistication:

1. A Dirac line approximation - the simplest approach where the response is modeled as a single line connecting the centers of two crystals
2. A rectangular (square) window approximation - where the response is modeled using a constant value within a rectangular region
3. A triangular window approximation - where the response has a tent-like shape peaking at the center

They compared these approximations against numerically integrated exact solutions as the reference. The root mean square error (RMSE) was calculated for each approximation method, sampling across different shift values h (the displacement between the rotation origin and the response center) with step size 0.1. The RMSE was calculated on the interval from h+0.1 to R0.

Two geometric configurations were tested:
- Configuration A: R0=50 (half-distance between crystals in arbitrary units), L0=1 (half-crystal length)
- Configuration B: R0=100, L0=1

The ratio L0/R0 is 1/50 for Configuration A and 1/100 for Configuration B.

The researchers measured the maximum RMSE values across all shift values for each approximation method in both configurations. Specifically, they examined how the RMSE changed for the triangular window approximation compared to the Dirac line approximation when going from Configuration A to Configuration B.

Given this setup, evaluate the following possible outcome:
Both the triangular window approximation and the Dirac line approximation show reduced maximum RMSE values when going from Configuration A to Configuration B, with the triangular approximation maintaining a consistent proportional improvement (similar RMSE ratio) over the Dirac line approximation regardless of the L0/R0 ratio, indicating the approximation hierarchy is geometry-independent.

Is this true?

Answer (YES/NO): NO